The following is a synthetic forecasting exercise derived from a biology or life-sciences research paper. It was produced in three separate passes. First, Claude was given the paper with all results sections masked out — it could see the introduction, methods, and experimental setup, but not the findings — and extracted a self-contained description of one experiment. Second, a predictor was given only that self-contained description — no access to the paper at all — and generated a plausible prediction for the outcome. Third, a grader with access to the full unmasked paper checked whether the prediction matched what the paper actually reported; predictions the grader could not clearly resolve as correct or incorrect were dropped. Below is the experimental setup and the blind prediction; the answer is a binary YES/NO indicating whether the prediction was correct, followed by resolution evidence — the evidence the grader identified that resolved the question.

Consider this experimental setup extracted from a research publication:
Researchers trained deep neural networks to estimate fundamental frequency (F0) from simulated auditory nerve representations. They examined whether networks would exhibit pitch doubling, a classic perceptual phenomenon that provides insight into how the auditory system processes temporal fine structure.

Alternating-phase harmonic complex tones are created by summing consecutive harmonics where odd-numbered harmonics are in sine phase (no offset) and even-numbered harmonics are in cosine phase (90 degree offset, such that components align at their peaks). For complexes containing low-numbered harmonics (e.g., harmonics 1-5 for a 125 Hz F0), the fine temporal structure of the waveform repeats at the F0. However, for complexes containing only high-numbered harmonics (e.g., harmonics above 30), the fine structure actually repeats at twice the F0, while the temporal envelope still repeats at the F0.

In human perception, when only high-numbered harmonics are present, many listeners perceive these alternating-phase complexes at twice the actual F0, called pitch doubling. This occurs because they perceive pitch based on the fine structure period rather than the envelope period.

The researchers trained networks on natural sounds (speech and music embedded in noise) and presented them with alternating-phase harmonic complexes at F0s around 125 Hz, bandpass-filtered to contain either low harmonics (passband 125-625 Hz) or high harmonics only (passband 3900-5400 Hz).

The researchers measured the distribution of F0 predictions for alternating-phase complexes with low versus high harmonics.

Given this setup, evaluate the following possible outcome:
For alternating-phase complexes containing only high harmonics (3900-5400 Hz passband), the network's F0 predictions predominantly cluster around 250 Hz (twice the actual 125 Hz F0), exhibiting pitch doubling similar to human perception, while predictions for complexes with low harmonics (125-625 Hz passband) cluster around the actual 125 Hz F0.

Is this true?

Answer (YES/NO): YES